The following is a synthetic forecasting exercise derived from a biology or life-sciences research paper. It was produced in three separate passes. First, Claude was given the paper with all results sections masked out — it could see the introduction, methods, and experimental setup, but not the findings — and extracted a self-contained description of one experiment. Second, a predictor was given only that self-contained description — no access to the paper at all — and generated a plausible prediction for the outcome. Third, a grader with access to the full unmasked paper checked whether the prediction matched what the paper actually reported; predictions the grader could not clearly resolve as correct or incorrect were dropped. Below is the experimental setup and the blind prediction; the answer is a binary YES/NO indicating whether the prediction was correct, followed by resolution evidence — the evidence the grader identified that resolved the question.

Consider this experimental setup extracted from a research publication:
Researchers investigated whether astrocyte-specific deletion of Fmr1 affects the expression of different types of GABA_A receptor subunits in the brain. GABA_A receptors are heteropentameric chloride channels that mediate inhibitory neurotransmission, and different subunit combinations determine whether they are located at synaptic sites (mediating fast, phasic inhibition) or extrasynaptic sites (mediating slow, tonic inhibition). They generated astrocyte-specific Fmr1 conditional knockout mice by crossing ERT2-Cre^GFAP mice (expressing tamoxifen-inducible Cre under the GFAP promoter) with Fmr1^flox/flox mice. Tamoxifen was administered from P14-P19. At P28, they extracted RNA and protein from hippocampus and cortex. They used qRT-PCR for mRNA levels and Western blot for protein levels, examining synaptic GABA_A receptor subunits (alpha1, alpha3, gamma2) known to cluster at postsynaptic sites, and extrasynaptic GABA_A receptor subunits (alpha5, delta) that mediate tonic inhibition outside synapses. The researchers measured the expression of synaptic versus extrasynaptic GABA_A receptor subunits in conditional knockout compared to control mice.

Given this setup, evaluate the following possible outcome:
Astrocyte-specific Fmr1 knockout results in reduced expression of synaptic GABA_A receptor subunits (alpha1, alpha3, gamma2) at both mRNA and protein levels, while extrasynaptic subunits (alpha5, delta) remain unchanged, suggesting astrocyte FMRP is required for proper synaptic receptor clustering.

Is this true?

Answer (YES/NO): YES